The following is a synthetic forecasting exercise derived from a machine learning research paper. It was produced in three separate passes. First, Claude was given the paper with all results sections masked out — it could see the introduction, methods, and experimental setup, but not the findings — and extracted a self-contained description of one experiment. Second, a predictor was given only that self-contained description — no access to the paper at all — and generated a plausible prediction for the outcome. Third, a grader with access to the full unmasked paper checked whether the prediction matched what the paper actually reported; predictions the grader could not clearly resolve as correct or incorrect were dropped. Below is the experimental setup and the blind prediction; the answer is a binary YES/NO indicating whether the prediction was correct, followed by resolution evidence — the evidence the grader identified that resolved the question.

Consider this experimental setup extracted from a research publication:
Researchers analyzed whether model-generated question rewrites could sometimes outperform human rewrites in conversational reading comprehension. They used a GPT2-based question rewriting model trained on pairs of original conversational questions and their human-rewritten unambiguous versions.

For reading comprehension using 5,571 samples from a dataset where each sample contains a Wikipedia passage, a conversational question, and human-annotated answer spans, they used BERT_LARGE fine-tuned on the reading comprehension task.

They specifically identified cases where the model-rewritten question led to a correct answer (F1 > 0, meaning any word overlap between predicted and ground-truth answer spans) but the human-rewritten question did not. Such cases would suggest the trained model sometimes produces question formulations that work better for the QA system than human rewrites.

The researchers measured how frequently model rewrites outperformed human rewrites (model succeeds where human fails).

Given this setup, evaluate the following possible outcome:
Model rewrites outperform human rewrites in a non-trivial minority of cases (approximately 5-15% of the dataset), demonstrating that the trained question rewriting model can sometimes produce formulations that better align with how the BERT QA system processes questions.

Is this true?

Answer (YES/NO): NO